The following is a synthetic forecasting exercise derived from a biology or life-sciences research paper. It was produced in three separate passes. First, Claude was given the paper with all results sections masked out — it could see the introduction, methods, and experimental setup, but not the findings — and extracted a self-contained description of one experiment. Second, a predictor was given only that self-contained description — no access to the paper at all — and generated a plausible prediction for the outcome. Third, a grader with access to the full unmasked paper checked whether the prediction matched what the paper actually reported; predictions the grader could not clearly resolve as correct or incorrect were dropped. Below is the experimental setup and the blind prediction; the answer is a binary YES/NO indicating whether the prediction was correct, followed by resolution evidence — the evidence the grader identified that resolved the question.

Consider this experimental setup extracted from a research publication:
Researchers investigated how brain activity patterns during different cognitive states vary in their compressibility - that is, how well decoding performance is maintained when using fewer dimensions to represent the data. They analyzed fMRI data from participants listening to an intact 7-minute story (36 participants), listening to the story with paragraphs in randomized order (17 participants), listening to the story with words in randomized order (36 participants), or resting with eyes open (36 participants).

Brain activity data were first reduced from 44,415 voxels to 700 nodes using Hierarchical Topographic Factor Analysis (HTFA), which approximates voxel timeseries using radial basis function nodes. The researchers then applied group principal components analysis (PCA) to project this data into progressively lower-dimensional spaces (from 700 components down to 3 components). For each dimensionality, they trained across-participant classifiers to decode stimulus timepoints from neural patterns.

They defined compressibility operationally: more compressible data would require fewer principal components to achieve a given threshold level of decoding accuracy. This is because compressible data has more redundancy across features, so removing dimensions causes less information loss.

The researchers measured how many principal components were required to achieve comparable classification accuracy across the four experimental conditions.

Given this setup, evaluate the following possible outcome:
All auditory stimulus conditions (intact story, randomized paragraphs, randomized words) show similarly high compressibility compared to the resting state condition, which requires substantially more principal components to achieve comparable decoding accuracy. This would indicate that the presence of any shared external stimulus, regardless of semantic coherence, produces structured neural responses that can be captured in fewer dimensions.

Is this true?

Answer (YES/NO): NO